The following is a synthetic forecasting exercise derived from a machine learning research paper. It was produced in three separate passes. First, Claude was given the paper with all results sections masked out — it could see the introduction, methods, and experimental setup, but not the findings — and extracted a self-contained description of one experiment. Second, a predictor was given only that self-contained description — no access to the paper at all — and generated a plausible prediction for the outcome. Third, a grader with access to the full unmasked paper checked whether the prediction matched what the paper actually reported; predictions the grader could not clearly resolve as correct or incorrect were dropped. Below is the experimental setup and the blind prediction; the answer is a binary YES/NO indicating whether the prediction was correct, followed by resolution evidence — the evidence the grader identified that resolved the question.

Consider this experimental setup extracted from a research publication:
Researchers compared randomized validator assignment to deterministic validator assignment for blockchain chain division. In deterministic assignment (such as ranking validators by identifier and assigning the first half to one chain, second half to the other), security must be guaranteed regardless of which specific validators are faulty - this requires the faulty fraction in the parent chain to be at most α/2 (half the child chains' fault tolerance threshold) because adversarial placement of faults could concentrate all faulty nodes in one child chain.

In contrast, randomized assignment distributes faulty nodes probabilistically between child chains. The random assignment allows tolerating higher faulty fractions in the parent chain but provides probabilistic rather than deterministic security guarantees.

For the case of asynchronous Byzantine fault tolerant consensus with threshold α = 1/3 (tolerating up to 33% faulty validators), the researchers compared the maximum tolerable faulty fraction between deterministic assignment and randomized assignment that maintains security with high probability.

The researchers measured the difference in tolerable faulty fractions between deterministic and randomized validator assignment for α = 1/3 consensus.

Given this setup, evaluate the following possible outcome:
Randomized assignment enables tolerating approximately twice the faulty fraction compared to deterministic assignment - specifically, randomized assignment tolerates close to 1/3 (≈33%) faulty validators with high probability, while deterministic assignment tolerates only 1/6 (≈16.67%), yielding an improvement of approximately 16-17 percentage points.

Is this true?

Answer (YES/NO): NO